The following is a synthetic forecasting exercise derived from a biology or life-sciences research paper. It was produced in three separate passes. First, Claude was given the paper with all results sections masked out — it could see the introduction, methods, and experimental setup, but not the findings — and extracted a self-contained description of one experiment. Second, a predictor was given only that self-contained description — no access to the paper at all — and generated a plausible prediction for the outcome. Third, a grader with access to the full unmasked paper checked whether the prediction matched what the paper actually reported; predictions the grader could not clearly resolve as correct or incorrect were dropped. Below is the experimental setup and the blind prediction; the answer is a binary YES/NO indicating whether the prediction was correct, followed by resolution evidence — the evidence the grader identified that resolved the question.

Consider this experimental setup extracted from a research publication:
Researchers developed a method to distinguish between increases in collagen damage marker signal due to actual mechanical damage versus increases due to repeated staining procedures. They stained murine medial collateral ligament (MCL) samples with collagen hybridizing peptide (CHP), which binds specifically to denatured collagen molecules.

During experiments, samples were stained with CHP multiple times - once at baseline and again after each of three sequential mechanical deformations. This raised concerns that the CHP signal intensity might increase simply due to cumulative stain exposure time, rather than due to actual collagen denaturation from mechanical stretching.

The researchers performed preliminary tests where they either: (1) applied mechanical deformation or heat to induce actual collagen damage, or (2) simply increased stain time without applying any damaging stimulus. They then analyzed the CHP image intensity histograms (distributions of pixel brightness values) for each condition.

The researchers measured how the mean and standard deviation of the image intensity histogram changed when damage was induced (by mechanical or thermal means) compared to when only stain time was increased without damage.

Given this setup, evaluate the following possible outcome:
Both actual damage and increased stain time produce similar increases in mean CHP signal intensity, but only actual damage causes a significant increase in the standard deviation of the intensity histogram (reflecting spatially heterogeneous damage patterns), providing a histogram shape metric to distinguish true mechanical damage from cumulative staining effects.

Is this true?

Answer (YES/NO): YES